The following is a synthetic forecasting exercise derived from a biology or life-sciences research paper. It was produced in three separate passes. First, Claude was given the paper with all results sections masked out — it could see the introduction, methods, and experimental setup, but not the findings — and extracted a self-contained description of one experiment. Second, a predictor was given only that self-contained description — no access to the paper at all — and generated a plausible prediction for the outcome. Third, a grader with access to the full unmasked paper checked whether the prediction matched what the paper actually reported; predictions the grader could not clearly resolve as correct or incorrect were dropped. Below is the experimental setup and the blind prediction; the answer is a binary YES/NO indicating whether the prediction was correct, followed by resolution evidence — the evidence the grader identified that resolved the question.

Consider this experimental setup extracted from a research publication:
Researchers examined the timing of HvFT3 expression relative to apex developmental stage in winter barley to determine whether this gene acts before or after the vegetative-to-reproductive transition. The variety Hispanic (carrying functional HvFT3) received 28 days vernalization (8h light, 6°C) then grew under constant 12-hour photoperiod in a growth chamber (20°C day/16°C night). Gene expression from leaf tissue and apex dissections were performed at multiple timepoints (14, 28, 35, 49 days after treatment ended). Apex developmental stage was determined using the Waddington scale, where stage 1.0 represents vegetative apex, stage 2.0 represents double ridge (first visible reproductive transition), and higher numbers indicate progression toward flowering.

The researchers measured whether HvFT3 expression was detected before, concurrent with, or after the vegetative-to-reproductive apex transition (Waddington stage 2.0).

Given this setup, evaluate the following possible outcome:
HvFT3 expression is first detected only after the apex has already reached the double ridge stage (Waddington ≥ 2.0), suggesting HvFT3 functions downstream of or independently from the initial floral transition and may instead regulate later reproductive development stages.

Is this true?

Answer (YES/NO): YES